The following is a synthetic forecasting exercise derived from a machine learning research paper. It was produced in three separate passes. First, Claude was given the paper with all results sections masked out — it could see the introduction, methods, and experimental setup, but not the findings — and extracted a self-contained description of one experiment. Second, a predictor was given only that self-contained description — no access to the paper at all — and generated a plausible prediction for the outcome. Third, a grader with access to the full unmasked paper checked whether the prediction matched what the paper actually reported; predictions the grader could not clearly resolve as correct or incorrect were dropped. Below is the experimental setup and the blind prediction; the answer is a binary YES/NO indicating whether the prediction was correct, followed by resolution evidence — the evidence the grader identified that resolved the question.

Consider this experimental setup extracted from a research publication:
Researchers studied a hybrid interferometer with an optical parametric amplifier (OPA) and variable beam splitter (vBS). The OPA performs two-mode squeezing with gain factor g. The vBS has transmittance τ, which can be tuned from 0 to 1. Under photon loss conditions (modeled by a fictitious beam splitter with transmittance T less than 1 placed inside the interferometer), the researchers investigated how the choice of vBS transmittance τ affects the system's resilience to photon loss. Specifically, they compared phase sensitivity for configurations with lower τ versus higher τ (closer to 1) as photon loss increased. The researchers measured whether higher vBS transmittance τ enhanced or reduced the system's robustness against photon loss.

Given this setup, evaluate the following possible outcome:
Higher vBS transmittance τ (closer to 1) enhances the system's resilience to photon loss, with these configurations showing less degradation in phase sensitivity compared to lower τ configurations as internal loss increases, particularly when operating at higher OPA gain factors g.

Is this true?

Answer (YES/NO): NO